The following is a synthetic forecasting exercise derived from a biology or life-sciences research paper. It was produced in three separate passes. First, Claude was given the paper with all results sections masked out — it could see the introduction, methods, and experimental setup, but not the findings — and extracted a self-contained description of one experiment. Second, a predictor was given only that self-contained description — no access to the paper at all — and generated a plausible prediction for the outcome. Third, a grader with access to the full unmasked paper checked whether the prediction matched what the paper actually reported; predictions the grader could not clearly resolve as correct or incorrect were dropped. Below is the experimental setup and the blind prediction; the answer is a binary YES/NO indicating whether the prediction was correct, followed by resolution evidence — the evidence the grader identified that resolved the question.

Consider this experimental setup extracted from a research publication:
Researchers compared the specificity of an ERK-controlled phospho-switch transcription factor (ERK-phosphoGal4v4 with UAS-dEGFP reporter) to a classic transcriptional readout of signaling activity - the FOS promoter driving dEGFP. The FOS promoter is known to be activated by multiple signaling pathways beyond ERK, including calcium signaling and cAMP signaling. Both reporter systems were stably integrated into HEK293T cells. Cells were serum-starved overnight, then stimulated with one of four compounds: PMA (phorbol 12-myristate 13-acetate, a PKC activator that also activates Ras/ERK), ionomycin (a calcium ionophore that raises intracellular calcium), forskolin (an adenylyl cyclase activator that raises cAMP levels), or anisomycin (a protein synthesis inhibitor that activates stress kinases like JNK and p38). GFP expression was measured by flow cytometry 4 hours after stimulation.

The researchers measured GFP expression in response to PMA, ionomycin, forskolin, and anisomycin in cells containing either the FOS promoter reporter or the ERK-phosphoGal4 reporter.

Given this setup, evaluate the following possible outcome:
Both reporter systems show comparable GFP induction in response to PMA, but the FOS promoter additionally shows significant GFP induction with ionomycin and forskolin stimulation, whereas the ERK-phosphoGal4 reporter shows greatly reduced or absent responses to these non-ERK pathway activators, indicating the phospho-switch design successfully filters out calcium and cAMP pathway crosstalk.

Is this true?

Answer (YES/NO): NO